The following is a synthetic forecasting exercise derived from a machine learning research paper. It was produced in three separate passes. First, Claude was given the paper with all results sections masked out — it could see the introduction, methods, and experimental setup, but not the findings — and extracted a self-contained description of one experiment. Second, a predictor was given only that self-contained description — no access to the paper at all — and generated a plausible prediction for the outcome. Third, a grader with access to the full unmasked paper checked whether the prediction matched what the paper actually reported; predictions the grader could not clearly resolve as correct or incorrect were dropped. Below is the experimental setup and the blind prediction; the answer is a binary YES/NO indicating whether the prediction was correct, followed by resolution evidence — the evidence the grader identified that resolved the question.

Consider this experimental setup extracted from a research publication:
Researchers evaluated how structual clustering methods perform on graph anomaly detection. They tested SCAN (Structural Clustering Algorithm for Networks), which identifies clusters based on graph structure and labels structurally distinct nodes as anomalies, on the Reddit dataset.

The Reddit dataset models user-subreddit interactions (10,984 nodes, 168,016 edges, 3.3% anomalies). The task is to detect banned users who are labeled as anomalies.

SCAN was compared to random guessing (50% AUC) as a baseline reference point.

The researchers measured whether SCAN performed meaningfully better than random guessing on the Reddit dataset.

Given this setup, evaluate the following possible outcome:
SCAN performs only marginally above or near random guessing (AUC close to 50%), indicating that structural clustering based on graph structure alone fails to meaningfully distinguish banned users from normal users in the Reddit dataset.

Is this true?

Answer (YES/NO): YES